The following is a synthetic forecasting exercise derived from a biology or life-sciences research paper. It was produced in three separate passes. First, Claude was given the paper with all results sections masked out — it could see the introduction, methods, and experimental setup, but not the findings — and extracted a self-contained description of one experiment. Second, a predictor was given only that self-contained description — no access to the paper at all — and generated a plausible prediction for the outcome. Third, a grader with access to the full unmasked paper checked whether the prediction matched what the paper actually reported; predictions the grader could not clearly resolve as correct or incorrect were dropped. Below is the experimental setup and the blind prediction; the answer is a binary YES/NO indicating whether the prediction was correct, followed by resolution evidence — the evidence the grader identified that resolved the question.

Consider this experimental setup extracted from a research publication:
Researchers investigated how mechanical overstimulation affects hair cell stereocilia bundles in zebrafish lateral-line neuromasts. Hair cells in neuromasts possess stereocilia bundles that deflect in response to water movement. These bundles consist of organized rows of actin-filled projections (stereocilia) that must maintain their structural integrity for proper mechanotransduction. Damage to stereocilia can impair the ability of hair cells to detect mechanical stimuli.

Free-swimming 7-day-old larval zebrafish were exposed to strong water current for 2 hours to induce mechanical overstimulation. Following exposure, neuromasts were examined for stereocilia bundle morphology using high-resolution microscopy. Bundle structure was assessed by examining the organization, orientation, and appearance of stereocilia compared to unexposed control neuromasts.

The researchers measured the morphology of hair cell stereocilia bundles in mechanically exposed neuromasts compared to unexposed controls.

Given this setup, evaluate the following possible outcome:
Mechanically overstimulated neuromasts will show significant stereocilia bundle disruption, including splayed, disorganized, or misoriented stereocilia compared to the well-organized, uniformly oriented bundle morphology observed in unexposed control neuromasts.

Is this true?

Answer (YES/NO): YES